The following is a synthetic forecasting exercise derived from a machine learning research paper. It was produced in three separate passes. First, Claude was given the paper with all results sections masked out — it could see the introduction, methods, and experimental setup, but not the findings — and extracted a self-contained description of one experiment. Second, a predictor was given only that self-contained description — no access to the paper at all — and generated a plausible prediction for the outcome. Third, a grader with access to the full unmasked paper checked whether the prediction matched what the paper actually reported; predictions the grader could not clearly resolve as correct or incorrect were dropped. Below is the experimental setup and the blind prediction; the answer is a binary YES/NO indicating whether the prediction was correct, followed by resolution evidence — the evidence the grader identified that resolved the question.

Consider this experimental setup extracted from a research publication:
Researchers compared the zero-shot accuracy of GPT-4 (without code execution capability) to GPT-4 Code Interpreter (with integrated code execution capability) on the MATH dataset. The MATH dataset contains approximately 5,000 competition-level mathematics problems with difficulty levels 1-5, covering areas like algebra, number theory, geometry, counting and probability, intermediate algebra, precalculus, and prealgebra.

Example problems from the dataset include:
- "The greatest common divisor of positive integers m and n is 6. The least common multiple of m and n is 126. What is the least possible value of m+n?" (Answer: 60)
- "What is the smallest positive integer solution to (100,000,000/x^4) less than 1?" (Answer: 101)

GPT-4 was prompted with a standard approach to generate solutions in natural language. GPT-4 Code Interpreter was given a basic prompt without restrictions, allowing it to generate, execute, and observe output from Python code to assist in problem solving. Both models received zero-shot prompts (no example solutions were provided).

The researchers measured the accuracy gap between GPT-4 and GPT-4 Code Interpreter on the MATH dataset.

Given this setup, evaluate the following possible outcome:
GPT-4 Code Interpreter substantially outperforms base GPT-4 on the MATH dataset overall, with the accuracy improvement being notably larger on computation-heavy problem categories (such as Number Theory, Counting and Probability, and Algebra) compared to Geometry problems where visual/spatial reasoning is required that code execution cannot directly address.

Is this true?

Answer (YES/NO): NO